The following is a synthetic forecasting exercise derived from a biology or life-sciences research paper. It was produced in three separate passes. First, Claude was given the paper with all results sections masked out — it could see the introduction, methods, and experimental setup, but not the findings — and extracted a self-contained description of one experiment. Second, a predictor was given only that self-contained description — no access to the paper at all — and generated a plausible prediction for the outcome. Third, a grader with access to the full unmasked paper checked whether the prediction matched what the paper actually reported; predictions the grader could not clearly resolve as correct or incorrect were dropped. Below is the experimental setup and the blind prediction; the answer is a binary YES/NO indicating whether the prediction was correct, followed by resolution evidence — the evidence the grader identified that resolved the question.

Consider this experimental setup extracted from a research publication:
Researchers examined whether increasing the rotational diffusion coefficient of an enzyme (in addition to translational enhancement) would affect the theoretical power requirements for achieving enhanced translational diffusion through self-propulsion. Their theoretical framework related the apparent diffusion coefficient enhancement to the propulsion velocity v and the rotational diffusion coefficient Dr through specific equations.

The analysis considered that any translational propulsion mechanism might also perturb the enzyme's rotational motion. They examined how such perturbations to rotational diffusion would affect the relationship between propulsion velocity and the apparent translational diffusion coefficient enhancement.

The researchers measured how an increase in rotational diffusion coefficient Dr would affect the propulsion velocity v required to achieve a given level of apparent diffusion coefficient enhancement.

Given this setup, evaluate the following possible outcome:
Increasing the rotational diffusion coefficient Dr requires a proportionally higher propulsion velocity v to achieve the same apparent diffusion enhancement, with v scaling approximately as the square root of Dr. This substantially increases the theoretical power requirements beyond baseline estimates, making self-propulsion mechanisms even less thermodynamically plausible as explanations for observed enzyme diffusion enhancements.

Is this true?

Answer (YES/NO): YES